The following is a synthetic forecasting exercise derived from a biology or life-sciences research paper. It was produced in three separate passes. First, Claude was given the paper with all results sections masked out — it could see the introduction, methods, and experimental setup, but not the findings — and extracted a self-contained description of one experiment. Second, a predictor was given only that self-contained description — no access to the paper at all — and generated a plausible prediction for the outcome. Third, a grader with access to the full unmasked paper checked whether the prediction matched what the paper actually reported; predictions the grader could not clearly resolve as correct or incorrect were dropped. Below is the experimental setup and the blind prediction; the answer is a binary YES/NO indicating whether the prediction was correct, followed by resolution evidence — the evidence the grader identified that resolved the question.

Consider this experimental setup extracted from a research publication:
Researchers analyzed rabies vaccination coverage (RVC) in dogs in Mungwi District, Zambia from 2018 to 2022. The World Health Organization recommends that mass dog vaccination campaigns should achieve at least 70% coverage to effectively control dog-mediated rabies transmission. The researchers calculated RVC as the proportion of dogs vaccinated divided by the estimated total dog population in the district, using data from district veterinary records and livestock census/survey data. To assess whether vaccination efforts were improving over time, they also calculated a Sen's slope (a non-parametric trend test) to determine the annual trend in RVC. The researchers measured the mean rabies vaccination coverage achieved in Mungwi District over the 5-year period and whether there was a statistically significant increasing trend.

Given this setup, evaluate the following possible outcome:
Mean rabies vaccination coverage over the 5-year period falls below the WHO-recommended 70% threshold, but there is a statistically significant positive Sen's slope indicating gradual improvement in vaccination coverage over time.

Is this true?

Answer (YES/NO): NO